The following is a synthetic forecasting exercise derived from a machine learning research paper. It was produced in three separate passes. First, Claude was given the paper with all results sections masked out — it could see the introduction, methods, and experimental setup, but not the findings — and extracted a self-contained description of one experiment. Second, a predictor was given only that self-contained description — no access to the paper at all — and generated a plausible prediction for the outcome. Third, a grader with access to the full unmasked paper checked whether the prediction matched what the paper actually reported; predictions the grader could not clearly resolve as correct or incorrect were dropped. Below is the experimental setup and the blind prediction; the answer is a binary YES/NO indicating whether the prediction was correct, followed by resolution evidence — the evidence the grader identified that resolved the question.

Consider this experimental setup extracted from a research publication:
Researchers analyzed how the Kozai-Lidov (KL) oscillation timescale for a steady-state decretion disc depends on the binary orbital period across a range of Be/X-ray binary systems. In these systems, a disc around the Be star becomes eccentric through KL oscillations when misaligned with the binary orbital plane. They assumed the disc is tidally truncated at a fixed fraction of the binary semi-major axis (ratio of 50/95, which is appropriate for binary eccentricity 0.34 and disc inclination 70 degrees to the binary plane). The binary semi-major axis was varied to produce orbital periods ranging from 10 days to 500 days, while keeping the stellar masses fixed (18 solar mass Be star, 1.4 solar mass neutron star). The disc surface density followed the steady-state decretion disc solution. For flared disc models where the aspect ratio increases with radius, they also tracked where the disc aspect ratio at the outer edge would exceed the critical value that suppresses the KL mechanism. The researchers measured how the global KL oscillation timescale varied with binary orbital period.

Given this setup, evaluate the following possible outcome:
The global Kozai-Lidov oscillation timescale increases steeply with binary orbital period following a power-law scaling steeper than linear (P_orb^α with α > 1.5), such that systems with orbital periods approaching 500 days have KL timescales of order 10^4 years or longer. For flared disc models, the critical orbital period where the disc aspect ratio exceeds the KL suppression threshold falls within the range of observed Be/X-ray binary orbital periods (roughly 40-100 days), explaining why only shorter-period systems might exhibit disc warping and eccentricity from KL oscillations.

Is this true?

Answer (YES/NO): NO